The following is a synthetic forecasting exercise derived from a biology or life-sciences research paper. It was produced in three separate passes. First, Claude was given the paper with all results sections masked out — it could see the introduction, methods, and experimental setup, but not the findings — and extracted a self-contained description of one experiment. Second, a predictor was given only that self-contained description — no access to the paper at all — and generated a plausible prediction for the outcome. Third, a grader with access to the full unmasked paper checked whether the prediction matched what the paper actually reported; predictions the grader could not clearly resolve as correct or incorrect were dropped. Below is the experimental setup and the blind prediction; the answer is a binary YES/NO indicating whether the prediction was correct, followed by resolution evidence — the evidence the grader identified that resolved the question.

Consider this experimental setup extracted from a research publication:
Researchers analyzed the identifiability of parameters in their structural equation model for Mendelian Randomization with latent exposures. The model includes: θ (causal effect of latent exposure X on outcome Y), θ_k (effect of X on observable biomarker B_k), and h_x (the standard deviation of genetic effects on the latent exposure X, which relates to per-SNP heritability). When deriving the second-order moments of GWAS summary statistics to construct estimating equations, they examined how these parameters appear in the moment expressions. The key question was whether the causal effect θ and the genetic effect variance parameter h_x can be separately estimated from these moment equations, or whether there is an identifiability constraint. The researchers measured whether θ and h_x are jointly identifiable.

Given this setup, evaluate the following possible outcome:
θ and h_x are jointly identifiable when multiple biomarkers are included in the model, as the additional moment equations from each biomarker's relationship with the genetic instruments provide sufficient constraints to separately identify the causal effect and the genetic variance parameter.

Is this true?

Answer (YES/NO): NO